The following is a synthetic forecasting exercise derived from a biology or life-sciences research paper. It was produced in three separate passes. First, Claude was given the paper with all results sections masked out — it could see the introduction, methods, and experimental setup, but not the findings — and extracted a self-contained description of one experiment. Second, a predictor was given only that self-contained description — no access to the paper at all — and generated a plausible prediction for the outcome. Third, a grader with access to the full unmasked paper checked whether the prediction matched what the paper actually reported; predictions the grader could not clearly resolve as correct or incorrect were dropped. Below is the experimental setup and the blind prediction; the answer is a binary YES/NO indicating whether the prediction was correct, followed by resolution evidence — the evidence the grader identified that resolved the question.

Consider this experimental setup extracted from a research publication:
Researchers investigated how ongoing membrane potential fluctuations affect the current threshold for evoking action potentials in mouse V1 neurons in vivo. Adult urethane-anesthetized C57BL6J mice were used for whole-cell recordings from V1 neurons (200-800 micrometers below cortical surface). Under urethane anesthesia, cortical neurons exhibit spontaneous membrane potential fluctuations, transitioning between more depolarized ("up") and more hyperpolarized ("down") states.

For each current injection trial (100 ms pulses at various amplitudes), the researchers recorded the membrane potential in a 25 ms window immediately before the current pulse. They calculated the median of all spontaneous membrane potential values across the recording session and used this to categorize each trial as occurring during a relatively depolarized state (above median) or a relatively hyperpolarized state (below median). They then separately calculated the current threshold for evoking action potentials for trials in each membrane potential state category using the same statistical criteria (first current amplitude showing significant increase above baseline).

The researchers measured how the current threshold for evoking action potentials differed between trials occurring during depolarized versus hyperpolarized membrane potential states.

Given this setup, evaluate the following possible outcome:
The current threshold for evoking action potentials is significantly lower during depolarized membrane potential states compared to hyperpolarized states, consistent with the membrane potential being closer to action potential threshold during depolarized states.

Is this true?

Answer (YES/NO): YES